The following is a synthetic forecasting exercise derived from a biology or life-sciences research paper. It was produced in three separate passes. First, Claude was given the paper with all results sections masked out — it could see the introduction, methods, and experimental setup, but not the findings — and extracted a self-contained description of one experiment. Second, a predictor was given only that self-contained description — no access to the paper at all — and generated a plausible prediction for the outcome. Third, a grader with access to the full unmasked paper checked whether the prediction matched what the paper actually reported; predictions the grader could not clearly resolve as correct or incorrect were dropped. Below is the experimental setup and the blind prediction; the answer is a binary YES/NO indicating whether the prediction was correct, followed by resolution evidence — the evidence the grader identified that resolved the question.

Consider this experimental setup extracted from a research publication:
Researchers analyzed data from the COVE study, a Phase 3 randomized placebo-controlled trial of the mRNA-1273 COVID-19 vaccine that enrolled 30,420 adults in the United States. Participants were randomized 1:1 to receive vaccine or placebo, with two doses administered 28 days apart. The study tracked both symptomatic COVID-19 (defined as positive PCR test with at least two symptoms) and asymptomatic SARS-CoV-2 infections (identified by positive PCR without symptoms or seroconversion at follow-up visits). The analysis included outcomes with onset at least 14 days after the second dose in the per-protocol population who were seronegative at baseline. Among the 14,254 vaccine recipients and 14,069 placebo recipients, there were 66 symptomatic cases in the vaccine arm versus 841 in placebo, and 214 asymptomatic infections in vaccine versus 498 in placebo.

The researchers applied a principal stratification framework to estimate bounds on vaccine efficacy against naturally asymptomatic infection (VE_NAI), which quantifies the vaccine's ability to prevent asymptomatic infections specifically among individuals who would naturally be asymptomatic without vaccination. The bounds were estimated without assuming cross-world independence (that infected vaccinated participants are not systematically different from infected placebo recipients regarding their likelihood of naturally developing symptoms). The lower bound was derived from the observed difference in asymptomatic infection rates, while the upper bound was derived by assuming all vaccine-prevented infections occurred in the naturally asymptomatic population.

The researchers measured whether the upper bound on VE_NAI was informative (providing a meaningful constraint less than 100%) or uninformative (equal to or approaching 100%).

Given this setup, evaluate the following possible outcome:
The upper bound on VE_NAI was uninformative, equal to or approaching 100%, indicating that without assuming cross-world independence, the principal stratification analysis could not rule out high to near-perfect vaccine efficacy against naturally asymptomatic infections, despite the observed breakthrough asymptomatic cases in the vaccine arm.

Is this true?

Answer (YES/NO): YES